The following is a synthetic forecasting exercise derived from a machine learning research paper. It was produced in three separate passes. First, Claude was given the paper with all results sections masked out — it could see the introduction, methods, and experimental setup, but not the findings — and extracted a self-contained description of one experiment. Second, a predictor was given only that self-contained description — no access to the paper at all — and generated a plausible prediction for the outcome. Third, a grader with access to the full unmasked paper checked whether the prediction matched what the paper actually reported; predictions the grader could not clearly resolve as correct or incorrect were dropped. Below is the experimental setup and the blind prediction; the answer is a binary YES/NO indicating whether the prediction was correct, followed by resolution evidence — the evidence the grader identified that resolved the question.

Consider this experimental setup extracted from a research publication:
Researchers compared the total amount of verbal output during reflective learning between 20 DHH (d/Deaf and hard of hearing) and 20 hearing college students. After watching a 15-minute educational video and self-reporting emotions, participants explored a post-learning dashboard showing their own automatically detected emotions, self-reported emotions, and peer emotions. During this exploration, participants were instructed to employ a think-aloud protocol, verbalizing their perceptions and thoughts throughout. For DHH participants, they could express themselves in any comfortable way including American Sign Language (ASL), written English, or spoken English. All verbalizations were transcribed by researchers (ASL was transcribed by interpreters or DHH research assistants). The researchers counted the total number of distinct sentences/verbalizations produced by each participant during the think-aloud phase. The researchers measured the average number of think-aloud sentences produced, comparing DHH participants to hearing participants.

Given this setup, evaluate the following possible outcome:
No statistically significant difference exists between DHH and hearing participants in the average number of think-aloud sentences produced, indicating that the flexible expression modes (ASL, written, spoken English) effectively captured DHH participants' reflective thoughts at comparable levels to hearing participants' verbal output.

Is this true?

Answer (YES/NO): NO